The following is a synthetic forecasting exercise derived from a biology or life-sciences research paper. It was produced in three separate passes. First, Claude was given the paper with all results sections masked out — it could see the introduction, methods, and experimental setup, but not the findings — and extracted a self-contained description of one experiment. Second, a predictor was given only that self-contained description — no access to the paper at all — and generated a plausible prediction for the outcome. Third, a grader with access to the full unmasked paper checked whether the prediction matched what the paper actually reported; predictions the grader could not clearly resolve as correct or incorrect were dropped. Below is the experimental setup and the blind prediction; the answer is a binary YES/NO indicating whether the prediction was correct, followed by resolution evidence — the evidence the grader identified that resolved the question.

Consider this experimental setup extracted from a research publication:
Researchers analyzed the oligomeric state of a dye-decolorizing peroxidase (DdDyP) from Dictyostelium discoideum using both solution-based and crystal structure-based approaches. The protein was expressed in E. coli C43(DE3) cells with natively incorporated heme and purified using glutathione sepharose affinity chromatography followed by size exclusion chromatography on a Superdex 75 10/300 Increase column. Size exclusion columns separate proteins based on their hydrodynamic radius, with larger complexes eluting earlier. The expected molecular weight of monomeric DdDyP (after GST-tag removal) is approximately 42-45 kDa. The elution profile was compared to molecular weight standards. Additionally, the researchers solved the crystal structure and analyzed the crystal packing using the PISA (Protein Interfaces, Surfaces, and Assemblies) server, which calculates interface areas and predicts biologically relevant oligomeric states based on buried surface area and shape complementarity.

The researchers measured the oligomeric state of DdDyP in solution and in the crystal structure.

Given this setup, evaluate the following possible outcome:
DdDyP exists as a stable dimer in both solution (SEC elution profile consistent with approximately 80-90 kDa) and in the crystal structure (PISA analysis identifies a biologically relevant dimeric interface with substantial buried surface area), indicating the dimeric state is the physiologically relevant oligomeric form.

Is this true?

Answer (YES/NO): NO